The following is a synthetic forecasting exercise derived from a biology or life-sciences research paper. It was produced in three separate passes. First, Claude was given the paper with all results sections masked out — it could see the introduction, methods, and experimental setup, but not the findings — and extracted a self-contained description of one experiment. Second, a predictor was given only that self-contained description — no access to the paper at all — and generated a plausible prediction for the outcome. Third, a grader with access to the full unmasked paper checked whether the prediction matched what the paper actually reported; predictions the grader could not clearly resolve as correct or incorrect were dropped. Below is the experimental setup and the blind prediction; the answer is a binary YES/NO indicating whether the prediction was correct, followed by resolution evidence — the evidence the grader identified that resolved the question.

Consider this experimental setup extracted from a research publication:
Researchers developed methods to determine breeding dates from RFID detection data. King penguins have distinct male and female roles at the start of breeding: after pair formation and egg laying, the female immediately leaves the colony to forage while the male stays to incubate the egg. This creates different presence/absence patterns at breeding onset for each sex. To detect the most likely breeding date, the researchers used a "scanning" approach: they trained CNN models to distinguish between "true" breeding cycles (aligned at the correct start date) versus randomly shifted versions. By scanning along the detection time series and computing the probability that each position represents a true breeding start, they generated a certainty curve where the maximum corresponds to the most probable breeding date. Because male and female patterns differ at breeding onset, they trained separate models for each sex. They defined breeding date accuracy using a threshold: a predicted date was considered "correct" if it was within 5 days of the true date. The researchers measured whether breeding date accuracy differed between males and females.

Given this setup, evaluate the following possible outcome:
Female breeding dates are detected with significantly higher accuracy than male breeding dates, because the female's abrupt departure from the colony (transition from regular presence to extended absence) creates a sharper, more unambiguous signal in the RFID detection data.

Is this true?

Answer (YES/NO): NO